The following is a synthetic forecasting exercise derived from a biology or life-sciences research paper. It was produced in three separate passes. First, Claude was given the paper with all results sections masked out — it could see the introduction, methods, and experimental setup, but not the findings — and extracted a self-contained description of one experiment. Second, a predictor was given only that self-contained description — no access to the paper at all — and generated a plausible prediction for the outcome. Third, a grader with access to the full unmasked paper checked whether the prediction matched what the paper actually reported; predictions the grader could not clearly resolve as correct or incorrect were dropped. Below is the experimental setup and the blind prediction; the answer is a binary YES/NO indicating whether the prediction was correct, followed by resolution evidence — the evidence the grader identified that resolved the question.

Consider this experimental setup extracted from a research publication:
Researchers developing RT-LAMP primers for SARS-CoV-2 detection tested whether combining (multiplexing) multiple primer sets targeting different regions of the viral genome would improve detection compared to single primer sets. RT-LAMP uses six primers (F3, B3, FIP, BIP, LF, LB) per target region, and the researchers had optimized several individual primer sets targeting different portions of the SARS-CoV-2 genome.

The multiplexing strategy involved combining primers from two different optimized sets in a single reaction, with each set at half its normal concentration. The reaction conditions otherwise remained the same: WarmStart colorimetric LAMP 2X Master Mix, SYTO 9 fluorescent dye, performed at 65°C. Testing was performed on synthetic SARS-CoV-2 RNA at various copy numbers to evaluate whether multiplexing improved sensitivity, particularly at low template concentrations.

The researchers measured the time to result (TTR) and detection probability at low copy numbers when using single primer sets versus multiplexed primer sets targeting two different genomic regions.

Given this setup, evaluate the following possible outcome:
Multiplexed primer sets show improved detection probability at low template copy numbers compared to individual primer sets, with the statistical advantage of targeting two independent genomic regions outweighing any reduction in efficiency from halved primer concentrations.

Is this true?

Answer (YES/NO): YES